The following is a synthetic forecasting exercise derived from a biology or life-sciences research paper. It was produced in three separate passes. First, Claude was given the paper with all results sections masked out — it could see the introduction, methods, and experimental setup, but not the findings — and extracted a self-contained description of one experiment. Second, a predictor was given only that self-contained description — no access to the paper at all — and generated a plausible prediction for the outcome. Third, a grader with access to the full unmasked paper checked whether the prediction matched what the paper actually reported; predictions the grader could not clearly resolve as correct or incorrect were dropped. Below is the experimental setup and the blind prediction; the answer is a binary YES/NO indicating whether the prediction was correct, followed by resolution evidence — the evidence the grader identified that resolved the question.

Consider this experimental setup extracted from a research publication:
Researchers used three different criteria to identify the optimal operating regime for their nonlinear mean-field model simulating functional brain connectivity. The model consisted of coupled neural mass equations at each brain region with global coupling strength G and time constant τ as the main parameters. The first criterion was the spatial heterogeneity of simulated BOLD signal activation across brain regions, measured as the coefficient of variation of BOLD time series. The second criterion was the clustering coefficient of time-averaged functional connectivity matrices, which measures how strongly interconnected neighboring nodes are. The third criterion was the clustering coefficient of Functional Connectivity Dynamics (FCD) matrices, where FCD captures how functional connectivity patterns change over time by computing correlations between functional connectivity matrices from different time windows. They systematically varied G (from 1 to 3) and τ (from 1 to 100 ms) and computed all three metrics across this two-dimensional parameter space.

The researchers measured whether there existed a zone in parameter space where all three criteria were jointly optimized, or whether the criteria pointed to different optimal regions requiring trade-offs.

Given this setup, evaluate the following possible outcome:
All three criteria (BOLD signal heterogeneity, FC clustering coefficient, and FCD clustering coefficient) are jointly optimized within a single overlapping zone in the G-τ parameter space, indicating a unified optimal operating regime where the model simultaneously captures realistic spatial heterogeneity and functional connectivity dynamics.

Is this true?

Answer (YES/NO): YES